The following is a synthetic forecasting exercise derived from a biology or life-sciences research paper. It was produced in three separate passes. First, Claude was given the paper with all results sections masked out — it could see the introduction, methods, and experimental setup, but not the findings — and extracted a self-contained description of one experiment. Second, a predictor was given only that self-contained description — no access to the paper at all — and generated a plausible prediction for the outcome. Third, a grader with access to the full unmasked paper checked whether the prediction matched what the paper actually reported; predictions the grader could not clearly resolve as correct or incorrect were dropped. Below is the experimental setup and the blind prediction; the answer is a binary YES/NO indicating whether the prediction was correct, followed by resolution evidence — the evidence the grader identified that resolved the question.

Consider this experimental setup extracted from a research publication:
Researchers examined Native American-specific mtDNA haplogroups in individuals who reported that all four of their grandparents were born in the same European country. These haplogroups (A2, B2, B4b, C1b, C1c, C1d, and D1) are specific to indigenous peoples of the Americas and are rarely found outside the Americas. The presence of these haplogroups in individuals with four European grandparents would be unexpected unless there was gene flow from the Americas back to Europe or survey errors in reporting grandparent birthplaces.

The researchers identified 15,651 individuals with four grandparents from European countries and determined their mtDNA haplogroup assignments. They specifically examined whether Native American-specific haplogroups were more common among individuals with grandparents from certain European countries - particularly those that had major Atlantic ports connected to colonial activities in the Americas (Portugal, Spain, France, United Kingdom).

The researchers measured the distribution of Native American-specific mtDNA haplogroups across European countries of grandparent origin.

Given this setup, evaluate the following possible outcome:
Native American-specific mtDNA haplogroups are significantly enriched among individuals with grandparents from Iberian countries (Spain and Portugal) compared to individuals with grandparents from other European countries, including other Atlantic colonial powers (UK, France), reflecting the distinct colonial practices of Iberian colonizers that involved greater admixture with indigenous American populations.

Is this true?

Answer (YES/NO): NO